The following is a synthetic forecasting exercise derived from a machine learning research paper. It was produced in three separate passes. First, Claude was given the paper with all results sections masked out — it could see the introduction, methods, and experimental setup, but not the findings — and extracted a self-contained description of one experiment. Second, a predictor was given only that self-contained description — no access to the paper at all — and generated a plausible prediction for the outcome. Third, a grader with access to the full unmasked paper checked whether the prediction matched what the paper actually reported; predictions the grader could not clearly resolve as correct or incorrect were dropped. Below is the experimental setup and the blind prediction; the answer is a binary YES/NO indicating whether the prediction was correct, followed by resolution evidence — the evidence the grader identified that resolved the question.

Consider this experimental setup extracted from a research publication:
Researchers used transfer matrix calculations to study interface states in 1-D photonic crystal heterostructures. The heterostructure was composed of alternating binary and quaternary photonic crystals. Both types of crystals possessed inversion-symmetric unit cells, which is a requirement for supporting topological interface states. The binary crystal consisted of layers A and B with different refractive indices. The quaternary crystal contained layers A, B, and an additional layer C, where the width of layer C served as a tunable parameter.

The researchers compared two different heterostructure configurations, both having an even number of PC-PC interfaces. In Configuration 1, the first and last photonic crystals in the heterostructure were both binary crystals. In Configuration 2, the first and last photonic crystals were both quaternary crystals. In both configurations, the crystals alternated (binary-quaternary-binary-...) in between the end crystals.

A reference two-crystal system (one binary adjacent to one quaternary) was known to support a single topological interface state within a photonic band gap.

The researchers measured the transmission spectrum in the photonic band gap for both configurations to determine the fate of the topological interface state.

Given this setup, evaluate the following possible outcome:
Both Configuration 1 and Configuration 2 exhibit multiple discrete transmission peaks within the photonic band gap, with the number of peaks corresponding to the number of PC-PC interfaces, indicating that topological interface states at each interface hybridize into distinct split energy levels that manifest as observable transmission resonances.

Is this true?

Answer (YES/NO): NO